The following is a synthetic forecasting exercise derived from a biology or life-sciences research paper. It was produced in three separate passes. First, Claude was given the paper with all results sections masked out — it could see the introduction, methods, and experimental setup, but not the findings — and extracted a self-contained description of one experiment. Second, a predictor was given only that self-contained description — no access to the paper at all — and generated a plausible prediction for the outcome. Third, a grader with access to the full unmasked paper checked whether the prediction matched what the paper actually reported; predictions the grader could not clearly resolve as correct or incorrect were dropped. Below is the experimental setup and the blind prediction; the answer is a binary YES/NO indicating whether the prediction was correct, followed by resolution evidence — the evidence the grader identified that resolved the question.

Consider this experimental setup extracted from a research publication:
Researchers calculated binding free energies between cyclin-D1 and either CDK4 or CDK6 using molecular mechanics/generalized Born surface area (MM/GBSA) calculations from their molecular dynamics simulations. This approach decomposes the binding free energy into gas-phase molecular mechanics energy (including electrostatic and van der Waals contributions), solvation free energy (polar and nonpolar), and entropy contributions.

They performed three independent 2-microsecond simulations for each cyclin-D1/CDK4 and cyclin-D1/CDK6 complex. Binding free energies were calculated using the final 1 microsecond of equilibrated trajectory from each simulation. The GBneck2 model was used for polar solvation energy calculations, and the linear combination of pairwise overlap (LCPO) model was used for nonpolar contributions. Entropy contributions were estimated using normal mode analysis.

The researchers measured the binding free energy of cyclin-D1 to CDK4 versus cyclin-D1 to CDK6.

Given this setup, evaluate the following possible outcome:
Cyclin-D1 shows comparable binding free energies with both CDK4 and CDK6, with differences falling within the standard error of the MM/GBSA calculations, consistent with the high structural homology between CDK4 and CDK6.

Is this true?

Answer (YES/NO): NO